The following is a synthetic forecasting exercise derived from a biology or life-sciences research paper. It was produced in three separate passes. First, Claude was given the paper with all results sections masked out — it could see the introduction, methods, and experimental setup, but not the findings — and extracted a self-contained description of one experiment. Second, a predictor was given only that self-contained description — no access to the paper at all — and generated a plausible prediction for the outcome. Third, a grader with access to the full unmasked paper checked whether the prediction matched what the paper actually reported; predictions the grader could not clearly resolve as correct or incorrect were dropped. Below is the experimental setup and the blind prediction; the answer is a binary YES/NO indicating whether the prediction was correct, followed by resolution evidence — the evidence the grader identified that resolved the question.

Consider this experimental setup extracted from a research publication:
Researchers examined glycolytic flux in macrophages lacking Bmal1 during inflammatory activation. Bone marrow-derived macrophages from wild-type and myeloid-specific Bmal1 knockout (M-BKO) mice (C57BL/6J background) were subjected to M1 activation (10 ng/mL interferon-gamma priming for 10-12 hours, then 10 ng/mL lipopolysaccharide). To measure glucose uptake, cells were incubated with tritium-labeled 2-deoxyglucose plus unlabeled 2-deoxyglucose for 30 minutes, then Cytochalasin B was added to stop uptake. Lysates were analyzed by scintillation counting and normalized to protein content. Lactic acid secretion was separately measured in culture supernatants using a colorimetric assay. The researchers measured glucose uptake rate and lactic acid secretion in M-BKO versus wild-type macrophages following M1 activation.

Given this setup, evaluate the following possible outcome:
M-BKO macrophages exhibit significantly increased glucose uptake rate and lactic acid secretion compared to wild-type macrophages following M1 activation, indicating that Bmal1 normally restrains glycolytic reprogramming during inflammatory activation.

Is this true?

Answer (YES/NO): YES